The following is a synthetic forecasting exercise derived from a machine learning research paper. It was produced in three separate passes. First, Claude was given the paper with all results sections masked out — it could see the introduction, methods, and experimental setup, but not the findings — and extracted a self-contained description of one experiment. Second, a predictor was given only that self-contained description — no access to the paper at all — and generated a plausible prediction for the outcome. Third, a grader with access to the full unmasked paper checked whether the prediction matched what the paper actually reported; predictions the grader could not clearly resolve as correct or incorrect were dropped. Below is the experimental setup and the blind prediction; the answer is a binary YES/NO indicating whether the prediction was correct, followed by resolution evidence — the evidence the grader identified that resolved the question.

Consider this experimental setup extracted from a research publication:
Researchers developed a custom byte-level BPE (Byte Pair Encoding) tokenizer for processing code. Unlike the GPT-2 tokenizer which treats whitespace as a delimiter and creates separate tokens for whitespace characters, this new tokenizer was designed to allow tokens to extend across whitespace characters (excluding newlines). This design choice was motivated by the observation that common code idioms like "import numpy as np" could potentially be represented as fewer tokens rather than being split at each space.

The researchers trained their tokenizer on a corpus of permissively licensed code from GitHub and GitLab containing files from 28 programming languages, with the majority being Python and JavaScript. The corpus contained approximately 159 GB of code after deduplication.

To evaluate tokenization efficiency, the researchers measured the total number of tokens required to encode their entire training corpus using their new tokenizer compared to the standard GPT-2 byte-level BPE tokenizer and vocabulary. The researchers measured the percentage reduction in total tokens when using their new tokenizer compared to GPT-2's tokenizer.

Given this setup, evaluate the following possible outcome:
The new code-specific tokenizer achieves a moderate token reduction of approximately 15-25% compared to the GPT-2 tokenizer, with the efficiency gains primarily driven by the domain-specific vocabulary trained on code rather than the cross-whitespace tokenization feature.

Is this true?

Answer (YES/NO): NO